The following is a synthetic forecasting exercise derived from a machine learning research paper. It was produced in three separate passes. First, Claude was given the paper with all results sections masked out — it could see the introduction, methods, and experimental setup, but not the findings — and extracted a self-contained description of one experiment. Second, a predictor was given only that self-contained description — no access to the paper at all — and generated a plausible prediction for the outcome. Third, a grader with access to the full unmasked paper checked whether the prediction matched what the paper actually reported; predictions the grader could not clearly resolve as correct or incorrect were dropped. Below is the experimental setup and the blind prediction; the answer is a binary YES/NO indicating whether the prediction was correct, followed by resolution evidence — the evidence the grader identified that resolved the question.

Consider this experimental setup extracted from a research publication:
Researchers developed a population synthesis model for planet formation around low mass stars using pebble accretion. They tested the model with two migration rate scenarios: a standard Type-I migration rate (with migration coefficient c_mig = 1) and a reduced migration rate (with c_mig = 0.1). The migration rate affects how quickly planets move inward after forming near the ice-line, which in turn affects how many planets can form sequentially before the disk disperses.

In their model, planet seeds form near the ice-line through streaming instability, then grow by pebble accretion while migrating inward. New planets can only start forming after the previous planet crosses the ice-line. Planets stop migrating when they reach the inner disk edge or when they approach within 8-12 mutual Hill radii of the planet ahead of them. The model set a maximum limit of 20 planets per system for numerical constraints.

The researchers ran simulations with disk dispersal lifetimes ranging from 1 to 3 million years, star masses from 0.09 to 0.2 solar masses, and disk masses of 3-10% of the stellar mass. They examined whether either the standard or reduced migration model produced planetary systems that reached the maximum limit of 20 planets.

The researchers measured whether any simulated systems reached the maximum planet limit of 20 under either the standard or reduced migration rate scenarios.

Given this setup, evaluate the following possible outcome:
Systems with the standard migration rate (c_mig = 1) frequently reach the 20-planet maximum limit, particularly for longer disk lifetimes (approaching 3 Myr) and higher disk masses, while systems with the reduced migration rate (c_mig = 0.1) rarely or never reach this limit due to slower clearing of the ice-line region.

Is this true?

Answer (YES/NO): NO